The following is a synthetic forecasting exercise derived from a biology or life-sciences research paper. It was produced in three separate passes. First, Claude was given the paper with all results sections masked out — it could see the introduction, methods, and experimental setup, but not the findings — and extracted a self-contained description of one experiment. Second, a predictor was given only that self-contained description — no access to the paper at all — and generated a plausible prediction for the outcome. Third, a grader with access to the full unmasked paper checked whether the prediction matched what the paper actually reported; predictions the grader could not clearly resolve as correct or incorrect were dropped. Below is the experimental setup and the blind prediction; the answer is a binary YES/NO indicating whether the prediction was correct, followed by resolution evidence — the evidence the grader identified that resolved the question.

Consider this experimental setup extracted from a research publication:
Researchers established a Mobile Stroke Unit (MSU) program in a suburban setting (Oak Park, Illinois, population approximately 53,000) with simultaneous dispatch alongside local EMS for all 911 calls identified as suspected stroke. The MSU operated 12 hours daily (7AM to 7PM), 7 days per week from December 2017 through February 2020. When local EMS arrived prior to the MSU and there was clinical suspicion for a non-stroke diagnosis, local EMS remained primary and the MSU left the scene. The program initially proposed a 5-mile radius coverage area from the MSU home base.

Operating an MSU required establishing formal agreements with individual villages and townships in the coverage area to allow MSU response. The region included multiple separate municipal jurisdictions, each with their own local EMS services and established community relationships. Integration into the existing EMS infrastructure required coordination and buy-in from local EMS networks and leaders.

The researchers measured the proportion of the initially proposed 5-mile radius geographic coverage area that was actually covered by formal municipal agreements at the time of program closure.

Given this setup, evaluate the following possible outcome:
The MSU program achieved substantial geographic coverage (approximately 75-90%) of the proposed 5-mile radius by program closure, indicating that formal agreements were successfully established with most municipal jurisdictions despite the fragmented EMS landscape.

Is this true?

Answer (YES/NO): NO